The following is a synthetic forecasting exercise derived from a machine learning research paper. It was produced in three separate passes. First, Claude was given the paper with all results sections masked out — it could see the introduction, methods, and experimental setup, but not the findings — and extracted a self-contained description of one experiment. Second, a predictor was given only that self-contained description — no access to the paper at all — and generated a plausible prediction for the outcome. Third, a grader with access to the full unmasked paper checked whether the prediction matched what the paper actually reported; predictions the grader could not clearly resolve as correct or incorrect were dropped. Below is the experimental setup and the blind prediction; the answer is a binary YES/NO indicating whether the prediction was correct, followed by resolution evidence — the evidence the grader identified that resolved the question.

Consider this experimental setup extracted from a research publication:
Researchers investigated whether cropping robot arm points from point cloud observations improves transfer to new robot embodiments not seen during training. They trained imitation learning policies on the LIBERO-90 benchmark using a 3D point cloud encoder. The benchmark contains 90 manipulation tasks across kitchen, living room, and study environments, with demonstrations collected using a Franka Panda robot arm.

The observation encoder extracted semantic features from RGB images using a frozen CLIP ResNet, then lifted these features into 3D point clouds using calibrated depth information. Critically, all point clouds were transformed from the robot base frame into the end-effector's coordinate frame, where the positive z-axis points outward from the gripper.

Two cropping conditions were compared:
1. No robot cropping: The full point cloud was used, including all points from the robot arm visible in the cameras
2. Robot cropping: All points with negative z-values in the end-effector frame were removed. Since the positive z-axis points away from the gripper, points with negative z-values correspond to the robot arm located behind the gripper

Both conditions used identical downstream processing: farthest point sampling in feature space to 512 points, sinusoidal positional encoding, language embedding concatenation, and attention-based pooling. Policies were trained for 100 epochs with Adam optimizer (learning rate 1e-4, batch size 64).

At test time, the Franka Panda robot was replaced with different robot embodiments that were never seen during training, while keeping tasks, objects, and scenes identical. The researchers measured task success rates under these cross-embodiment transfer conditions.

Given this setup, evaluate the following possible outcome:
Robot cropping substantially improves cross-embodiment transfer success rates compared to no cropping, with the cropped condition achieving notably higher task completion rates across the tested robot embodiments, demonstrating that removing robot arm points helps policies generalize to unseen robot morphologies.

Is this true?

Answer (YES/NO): NO